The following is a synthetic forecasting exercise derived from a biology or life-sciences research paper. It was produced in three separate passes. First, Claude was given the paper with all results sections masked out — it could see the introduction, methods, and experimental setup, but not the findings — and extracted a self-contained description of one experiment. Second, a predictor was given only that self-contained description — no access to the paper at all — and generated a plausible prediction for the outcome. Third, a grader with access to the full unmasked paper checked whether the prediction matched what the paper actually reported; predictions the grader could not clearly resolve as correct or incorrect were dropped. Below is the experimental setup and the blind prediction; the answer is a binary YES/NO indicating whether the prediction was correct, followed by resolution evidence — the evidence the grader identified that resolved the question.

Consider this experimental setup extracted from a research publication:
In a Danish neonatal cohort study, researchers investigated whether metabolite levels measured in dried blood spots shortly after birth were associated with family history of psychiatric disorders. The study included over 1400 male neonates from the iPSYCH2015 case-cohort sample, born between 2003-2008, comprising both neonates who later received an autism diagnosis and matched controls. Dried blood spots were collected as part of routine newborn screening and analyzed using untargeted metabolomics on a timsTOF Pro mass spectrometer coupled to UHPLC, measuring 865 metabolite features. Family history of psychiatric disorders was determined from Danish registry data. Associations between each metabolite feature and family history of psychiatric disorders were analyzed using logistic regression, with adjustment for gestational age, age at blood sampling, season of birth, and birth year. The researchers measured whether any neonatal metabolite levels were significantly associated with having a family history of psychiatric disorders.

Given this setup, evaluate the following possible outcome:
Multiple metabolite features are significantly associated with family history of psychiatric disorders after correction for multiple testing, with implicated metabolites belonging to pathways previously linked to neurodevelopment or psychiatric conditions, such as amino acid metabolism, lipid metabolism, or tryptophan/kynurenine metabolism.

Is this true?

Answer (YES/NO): YES